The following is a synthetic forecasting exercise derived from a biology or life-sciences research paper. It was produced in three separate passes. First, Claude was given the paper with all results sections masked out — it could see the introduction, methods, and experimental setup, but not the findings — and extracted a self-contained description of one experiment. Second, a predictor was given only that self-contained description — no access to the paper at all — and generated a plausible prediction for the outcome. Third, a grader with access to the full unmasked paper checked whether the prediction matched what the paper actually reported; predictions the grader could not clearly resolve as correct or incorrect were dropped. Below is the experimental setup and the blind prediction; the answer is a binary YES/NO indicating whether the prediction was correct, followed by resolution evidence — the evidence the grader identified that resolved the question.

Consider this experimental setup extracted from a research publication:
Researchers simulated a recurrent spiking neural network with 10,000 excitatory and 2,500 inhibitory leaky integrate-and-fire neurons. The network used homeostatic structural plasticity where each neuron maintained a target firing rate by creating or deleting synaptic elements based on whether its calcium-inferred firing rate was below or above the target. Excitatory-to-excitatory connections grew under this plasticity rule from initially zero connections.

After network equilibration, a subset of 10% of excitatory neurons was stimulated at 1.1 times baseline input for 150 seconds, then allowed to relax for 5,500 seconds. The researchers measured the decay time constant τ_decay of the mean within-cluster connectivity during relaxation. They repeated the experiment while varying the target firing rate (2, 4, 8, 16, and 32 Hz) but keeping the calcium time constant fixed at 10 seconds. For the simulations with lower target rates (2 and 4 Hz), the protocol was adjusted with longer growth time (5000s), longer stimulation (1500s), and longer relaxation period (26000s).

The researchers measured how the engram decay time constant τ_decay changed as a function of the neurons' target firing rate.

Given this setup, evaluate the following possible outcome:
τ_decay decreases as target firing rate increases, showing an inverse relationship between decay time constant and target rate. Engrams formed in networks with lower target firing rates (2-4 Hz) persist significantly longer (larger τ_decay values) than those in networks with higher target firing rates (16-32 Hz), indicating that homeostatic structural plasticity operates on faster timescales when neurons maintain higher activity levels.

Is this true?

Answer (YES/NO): NO